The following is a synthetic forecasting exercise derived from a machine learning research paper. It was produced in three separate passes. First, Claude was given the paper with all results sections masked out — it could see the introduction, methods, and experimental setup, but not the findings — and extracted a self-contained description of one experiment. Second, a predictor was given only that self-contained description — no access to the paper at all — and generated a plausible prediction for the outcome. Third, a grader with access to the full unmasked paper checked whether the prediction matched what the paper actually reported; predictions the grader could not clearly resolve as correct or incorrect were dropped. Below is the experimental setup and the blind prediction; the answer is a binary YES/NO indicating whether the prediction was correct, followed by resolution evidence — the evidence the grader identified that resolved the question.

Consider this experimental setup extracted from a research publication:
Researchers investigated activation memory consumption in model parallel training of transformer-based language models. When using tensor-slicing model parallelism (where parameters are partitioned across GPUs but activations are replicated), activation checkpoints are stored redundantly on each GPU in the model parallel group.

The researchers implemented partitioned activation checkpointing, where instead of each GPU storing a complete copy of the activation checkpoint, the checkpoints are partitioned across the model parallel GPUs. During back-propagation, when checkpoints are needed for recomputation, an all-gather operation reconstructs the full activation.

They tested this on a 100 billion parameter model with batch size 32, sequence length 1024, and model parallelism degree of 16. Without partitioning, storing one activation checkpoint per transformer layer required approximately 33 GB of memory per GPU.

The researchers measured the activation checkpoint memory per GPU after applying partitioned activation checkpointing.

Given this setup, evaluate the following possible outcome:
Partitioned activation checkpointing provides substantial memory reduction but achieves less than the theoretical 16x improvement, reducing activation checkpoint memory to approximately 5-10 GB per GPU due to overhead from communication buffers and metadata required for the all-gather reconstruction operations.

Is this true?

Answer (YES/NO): NO